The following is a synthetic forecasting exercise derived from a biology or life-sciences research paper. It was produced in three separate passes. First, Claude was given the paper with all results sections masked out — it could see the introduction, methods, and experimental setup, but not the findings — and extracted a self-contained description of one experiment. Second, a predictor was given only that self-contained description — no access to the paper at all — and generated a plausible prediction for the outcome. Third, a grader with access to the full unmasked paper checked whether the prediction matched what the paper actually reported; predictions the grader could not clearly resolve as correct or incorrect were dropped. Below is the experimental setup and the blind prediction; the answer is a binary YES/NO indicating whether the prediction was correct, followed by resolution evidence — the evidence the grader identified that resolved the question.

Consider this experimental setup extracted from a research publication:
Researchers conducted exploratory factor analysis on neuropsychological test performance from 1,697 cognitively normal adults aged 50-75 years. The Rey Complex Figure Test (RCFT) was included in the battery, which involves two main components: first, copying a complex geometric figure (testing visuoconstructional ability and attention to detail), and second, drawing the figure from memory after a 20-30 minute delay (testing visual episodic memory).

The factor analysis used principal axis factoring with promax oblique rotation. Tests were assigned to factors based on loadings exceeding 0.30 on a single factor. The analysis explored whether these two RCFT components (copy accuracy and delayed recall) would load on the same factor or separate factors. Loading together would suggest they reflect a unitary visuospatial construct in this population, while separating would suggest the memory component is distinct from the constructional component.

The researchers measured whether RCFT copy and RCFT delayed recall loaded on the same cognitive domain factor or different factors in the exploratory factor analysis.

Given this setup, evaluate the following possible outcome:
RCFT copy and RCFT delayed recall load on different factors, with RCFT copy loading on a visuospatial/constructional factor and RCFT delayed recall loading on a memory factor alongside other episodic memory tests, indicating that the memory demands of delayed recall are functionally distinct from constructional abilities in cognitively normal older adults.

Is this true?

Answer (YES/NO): NO